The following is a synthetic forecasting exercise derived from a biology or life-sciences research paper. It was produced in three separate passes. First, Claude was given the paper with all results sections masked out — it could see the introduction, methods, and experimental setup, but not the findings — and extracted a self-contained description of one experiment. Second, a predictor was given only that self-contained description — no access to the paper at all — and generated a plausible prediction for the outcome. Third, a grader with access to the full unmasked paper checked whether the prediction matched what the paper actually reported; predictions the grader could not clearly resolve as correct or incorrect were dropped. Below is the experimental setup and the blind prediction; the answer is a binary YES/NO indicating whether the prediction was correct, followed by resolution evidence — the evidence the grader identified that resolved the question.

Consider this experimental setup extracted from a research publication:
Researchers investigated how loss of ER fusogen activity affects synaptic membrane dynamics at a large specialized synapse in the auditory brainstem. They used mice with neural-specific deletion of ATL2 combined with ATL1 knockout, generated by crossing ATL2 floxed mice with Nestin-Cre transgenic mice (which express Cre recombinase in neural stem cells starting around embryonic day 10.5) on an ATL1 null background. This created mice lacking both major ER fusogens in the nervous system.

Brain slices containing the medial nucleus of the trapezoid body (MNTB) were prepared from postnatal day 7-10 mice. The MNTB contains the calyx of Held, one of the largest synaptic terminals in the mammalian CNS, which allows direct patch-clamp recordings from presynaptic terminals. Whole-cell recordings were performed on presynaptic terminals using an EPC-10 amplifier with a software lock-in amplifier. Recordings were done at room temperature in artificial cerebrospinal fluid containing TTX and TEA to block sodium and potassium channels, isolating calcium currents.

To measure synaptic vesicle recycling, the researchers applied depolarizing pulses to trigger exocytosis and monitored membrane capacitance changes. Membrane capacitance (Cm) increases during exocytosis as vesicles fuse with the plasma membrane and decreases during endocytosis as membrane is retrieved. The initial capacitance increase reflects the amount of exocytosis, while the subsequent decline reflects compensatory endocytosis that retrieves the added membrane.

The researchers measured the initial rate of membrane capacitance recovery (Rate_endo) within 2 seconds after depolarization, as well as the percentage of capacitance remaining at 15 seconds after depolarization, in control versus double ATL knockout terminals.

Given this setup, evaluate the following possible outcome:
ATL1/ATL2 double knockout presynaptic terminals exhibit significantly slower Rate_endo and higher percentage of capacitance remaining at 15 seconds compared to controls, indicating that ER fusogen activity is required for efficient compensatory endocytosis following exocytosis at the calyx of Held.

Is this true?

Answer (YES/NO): YES